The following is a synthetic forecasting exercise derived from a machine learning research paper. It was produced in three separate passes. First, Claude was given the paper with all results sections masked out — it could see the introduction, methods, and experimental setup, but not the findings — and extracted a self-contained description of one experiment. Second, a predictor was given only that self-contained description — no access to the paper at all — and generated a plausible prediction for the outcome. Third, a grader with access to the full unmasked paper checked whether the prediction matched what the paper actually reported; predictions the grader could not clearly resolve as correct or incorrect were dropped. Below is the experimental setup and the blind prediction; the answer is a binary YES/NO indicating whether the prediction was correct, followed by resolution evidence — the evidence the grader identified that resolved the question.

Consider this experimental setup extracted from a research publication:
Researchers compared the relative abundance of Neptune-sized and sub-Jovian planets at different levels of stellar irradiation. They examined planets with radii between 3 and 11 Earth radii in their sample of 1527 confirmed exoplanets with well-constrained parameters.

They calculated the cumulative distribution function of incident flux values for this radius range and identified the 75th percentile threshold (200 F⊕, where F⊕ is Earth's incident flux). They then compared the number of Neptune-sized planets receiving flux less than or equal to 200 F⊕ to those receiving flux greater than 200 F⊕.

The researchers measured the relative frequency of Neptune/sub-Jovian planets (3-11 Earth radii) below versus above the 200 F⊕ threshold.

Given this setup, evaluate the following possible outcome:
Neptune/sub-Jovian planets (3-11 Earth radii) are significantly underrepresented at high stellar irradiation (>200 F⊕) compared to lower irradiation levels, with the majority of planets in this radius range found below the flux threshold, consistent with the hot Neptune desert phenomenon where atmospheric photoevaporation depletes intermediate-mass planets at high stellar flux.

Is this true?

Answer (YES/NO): YES